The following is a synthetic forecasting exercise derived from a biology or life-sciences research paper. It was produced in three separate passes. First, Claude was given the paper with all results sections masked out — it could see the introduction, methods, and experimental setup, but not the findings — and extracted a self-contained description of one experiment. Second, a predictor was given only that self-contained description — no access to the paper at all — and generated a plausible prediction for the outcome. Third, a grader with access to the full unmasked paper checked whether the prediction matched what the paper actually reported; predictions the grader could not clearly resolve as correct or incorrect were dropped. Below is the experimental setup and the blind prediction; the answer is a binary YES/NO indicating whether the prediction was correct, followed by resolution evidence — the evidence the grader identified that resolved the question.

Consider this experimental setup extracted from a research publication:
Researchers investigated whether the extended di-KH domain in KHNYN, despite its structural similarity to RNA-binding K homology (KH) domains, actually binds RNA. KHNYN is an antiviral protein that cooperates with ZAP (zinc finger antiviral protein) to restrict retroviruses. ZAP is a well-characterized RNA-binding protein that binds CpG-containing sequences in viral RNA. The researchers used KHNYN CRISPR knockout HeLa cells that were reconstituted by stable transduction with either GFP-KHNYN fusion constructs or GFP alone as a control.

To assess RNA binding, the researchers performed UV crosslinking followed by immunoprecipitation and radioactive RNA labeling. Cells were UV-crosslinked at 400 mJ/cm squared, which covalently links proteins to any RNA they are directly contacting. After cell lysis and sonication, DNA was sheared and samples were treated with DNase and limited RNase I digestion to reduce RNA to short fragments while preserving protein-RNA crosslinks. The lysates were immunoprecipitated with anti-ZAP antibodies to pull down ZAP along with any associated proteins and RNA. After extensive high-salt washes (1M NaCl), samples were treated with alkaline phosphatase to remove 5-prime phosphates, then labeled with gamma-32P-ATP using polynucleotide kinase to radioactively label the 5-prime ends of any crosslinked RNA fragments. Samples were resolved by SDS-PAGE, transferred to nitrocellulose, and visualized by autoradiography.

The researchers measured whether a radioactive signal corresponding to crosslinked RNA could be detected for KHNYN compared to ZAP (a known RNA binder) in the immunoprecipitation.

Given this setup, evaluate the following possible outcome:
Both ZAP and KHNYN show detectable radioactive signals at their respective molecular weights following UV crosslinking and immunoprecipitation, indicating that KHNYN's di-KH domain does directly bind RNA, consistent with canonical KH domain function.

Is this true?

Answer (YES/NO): NO